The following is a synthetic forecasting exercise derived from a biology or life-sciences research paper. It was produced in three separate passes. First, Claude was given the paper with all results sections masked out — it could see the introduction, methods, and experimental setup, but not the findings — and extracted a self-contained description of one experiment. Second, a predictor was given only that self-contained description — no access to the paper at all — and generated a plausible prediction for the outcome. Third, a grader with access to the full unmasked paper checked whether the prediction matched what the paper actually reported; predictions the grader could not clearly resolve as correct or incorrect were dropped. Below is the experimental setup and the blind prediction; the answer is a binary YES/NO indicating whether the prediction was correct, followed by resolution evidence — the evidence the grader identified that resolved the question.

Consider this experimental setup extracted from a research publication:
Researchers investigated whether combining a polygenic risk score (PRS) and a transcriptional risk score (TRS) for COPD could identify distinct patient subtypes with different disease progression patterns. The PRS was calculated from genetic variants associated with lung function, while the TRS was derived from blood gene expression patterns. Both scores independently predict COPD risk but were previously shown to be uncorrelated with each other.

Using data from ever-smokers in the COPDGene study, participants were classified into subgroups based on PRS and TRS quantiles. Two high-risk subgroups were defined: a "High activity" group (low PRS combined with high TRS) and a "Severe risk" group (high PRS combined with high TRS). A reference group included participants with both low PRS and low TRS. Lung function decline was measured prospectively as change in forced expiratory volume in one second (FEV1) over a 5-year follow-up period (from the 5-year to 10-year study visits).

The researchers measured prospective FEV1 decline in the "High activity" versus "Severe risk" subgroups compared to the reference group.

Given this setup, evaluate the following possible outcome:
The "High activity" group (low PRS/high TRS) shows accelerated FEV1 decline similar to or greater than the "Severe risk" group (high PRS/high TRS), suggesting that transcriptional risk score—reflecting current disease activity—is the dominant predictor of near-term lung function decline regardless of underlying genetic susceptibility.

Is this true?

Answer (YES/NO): NO